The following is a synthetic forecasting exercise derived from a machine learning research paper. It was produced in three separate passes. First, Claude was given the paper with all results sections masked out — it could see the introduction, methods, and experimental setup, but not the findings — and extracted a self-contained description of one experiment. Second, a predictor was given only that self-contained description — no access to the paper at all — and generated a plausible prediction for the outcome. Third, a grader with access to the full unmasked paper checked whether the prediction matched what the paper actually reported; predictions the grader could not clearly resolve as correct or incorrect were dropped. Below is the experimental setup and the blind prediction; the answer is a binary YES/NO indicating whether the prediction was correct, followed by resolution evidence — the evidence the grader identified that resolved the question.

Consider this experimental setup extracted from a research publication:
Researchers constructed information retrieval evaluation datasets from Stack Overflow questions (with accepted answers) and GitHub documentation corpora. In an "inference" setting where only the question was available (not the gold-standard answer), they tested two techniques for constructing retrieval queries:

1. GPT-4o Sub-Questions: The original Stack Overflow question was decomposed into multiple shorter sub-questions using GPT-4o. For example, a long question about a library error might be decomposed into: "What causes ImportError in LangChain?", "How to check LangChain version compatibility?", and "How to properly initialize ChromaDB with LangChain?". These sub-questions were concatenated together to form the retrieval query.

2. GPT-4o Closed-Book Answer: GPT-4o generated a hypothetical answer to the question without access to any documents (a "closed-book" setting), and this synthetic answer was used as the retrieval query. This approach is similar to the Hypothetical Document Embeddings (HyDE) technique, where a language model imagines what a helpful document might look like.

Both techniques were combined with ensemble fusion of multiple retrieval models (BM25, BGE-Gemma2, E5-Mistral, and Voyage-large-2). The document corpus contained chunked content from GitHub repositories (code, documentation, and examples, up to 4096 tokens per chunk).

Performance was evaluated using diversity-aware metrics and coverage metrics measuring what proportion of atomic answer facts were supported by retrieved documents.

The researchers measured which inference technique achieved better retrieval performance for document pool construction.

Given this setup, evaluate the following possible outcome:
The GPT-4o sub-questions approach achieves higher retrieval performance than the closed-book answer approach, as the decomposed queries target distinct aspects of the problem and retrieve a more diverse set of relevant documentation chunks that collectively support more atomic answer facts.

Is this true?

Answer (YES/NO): YES